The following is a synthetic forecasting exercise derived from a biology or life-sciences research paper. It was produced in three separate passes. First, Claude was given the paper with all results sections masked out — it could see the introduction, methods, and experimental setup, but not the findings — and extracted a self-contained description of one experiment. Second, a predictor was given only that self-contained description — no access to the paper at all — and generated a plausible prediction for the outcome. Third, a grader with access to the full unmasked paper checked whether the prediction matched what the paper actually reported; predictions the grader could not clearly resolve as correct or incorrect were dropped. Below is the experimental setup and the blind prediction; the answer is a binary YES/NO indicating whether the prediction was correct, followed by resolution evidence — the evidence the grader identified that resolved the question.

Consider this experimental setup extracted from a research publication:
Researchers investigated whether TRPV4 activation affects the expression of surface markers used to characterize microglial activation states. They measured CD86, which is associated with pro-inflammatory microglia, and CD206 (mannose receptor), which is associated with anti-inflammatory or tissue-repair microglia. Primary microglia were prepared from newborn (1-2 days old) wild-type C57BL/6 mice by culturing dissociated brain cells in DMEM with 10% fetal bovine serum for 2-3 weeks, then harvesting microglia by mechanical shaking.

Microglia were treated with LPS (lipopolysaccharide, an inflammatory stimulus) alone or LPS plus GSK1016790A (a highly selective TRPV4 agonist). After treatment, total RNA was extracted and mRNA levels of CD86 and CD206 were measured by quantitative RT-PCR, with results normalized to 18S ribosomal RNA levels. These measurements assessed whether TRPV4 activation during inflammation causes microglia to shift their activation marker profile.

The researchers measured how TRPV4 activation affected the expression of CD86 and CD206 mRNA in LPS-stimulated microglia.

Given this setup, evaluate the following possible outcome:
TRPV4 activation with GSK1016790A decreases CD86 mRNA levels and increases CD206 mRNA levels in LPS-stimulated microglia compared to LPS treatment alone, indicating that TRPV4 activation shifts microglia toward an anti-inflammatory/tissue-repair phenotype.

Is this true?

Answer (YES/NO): NO